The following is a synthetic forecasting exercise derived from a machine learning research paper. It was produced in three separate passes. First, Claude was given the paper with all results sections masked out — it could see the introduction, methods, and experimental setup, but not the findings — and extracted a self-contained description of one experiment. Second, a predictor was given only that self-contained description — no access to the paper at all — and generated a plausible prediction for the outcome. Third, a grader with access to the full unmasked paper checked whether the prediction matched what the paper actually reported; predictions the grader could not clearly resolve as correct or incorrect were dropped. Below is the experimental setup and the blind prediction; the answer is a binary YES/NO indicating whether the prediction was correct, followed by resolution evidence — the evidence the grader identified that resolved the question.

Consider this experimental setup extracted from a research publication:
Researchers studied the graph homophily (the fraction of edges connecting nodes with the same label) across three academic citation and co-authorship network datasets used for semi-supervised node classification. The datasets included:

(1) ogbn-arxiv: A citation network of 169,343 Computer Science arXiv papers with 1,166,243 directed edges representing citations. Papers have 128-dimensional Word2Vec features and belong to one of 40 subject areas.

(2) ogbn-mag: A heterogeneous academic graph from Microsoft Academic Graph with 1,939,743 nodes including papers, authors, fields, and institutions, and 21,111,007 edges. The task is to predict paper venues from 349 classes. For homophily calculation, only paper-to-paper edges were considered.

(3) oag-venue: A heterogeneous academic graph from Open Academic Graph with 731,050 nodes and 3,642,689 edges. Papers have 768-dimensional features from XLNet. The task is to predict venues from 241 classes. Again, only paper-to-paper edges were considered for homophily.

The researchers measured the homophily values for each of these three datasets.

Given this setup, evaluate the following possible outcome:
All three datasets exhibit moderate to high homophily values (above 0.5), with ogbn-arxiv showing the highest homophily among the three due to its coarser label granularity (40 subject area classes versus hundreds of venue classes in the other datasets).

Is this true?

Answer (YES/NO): NO